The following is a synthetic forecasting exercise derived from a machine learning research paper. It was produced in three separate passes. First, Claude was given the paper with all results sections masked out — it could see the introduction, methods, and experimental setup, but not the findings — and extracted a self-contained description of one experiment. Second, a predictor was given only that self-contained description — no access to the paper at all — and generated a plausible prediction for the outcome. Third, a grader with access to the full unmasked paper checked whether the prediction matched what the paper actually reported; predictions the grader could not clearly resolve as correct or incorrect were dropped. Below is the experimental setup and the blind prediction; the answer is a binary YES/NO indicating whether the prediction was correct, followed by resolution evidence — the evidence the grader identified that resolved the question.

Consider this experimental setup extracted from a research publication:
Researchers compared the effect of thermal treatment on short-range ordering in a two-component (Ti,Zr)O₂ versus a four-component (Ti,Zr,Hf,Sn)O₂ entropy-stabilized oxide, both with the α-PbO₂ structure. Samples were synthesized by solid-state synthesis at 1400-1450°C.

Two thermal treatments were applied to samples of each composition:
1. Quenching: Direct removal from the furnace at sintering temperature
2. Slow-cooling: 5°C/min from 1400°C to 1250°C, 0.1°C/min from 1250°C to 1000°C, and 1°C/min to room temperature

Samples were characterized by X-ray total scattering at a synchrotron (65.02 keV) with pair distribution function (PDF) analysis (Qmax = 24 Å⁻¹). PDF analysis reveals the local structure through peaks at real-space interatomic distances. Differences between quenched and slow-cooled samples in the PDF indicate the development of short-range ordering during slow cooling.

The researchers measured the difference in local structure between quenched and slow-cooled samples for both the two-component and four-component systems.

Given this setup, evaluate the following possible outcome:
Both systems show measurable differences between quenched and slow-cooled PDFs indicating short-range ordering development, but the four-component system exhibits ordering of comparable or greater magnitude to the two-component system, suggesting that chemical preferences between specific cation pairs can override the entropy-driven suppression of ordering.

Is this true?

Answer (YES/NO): NO